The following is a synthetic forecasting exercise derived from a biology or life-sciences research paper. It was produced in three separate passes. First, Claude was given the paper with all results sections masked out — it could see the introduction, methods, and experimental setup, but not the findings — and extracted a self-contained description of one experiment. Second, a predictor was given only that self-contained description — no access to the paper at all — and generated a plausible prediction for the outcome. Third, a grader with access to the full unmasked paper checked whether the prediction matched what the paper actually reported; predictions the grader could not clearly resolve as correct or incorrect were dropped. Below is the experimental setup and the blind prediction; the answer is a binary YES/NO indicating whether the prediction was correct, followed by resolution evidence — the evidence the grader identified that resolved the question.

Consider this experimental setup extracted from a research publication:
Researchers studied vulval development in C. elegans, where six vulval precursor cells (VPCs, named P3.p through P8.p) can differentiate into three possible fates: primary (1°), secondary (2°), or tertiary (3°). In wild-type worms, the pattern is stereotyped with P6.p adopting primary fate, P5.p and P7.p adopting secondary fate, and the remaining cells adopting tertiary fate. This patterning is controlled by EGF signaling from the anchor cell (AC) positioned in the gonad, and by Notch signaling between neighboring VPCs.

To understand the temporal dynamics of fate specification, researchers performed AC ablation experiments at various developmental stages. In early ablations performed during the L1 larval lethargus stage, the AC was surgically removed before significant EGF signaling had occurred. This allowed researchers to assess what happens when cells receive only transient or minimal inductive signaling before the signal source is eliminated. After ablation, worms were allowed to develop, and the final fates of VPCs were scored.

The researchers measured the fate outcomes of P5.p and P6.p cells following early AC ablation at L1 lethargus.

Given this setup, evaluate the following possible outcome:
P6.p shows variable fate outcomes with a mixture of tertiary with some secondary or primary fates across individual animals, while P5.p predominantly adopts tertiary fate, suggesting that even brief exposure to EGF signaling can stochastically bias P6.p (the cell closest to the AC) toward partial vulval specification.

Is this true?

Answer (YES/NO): NO